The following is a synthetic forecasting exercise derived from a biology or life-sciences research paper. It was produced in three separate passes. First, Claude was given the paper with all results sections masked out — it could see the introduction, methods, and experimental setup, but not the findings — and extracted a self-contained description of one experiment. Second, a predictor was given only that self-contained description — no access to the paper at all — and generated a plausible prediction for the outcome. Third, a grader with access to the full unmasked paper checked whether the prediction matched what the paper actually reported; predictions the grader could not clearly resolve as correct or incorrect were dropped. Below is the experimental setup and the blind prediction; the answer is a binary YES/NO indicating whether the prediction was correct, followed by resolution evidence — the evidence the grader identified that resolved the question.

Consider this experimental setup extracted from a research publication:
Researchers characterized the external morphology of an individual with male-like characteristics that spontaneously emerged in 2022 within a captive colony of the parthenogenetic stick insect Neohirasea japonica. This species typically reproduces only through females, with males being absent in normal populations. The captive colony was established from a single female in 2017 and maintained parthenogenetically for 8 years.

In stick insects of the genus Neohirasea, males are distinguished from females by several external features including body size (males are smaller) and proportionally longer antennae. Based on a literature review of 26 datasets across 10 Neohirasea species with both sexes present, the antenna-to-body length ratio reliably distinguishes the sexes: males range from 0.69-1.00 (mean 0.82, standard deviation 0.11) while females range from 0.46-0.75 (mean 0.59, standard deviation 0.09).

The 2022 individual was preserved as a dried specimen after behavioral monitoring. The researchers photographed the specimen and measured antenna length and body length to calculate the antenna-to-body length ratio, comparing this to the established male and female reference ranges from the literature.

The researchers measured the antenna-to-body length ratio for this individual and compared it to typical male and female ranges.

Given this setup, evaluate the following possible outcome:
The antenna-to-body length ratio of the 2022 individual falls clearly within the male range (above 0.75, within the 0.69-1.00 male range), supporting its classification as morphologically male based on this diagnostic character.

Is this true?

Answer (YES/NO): YES